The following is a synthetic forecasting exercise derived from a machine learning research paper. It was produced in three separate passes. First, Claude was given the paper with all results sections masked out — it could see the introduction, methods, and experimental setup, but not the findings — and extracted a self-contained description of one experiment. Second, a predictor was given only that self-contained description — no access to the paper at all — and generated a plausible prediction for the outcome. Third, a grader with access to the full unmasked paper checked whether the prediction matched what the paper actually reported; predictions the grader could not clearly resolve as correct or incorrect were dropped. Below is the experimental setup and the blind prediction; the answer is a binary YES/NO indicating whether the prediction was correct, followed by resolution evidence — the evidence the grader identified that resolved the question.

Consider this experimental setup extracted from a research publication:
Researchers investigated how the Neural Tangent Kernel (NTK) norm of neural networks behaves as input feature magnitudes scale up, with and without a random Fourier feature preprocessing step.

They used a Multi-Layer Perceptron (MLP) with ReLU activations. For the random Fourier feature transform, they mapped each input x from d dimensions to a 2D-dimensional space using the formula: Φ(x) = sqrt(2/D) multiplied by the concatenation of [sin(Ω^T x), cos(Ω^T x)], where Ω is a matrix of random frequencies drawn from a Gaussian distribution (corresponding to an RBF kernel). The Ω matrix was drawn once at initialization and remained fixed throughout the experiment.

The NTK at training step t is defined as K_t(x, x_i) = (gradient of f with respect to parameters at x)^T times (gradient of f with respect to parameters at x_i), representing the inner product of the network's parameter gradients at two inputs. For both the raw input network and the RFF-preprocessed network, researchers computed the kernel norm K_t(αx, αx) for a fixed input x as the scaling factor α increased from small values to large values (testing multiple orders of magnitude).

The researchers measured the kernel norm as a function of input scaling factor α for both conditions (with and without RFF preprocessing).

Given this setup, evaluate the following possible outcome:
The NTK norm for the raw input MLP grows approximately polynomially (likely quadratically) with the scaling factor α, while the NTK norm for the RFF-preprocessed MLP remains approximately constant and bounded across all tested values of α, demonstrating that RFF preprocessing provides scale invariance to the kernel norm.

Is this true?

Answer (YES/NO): YES